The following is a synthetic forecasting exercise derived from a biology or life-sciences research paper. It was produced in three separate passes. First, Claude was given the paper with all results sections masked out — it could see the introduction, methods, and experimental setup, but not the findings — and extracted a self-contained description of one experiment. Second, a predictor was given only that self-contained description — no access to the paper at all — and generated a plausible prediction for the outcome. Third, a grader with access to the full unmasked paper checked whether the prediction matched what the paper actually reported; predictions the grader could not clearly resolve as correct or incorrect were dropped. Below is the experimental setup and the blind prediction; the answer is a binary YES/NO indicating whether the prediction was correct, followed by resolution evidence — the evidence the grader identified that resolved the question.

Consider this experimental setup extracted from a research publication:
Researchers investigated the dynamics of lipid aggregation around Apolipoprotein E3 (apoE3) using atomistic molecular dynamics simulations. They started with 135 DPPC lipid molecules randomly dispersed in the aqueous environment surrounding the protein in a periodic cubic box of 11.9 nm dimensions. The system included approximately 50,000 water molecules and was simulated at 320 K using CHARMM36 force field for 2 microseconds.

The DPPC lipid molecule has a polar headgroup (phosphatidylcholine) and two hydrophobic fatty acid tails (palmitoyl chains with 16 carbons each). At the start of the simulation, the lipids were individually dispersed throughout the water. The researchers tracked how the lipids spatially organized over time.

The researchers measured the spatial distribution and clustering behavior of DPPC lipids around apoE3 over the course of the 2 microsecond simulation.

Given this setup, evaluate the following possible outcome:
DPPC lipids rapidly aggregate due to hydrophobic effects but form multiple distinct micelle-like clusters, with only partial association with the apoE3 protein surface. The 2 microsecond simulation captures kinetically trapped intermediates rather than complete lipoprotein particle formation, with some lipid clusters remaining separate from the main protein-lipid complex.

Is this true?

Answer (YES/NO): NO